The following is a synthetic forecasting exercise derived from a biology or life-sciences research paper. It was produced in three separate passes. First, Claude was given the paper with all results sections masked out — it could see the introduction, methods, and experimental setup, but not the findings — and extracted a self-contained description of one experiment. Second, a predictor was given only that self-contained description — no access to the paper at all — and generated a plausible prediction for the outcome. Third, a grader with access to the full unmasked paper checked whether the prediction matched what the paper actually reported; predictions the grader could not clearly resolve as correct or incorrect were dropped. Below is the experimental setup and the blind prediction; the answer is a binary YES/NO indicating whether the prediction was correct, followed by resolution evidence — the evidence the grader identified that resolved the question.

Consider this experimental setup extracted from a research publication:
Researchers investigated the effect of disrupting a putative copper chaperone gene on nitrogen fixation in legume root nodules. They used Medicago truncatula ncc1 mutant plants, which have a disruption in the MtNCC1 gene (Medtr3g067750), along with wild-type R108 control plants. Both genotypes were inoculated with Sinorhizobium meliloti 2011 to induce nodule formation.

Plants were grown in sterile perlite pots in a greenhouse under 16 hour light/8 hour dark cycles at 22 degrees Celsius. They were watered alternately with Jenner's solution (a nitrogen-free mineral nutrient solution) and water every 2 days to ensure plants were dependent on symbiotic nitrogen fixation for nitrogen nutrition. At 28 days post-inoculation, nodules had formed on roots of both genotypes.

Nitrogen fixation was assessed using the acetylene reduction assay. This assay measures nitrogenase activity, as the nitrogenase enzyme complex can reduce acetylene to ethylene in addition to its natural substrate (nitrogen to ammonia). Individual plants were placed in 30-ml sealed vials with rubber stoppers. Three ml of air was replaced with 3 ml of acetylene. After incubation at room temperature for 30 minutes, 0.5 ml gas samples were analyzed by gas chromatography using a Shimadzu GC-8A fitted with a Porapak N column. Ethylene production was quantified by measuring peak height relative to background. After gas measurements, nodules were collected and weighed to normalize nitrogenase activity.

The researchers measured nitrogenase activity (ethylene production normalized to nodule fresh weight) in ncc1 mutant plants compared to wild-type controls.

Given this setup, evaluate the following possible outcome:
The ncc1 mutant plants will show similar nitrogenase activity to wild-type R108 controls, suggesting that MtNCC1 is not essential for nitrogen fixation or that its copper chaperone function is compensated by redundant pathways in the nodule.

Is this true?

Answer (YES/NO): NO